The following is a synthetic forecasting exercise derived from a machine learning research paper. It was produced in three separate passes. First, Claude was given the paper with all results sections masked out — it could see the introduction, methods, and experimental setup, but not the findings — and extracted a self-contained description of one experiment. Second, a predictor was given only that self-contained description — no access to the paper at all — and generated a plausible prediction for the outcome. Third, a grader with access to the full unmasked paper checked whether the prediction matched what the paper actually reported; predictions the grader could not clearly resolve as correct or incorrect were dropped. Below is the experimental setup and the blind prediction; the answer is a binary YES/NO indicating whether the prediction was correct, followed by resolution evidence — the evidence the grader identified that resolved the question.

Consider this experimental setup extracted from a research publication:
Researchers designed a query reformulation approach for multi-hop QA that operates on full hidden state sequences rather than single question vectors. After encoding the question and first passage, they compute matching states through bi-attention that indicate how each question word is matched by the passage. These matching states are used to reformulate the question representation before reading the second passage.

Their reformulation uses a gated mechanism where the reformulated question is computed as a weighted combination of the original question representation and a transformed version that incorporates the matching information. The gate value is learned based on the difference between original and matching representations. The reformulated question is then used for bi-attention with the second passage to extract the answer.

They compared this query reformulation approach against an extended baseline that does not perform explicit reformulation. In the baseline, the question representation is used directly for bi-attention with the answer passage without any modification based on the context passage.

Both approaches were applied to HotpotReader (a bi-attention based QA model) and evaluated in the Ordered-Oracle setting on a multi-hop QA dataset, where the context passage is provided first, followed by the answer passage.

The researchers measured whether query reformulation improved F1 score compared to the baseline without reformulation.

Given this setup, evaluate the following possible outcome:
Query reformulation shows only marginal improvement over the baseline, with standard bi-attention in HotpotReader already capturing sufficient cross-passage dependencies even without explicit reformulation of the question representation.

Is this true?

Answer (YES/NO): YES